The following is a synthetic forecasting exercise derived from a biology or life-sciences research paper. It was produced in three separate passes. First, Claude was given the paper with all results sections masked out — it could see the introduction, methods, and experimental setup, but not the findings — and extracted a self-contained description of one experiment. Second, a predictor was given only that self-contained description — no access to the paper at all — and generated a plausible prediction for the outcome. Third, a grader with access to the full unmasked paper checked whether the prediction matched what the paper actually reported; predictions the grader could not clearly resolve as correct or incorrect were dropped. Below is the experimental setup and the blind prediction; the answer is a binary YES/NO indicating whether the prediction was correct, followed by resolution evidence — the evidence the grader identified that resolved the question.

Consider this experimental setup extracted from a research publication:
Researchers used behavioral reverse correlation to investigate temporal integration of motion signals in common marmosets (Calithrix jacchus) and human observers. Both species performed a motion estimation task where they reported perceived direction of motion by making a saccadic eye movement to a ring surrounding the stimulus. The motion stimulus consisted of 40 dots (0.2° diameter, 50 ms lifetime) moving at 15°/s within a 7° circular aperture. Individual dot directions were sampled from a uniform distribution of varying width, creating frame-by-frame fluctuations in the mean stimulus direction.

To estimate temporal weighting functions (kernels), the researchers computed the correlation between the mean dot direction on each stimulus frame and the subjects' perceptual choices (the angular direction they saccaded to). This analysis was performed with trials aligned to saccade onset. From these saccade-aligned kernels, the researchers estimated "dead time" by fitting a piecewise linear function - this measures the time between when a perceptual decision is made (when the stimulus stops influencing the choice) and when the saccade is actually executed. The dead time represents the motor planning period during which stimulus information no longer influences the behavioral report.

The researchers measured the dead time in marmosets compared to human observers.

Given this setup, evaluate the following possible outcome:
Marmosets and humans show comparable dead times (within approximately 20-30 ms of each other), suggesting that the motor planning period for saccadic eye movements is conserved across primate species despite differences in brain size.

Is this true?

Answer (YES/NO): NO